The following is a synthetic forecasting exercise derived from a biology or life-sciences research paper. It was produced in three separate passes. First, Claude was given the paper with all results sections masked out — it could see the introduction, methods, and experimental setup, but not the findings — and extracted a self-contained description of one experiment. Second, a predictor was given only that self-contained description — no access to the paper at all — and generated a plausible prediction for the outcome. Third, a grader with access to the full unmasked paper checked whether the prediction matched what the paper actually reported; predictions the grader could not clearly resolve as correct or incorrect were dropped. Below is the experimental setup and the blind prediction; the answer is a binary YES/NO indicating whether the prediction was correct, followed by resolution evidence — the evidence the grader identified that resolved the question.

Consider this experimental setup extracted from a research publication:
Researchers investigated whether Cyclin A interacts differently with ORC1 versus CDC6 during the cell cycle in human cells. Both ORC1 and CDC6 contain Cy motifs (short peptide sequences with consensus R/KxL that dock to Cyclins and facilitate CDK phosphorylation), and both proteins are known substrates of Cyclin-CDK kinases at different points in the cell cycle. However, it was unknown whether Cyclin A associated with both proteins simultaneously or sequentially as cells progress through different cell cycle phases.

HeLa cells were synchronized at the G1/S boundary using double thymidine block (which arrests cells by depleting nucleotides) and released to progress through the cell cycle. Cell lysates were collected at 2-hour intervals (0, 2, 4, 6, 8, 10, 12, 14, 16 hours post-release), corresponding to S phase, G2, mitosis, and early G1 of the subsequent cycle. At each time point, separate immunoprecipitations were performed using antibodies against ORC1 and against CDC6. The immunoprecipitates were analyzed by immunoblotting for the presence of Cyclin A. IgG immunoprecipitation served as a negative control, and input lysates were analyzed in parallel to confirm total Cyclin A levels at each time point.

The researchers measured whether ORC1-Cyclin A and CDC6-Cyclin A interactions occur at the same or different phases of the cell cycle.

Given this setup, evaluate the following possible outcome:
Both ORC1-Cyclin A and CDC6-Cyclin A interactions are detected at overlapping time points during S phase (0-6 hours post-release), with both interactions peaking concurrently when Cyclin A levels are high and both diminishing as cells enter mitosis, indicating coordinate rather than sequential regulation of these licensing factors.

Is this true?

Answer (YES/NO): NO